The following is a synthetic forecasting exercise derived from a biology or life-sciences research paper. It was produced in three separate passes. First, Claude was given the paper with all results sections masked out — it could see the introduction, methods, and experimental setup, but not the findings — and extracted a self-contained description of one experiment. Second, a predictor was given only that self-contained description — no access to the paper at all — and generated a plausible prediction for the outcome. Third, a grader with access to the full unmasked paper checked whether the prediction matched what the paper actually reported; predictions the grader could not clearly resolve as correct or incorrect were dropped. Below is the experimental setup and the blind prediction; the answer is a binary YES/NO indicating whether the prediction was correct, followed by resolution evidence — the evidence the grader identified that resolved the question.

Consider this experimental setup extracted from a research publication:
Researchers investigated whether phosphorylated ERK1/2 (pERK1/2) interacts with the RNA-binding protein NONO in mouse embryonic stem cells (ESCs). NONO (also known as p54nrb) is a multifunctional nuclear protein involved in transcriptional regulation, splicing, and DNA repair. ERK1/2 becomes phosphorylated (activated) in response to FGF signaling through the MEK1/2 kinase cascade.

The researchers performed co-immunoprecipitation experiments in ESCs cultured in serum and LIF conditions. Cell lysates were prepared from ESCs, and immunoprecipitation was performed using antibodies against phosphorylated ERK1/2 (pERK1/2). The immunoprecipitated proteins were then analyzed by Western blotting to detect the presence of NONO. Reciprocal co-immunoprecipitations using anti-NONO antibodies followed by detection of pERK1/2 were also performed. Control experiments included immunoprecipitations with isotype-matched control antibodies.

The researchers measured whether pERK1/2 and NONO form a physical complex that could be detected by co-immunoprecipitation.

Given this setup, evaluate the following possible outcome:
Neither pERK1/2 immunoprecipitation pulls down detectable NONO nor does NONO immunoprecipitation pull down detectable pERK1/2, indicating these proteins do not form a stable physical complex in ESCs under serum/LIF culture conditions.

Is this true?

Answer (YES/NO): NO